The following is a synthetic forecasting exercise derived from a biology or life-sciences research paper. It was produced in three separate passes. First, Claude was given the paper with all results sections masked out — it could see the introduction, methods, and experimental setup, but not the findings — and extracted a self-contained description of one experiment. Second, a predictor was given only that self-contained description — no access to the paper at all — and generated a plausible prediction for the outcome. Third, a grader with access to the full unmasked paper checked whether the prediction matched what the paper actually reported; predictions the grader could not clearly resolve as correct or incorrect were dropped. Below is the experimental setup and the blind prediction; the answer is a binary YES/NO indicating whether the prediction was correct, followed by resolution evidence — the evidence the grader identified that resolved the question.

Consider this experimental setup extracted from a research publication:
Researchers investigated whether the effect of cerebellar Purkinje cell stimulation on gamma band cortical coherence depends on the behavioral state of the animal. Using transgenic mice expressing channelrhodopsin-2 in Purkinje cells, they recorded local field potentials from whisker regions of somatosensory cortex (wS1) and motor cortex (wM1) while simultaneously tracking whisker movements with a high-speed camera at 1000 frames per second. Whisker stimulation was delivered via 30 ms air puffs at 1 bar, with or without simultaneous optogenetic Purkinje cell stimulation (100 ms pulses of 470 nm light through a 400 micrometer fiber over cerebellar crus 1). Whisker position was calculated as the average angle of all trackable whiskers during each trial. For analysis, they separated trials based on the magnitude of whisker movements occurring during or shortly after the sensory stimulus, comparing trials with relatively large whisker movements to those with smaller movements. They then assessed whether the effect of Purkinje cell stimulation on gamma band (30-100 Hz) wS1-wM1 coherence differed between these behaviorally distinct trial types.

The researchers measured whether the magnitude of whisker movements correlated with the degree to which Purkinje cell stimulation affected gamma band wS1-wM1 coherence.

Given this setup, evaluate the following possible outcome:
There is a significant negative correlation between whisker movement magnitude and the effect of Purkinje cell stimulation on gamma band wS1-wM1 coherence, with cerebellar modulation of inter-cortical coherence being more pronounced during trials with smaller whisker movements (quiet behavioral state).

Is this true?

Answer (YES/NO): NO